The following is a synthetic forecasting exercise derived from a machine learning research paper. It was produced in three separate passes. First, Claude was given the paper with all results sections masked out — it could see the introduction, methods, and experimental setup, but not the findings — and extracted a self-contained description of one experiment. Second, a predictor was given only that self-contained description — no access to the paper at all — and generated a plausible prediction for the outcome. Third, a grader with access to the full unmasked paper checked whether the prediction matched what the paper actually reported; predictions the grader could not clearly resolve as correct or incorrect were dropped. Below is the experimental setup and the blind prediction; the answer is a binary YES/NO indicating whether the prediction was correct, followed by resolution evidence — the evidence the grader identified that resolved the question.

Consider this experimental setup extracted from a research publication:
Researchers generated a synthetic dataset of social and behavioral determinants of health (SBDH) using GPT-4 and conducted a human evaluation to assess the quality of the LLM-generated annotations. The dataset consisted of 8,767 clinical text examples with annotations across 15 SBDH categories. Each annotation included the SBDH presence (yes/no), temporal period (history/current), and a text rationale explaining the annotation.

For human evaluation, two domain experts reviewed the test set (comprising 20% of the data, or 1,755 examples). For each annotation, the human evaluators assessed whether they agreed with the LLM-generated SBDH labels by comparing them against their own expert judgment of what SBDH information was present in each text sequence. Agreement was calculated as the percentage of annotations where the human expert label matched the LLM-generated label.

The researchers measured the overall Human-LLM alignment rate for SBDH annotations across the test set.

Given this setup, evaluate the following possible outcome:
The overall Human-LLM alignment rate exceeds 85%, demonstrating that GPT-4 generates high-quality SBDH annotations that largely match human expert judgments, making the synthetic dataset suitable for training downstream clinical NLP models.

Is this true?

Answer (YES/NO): NO